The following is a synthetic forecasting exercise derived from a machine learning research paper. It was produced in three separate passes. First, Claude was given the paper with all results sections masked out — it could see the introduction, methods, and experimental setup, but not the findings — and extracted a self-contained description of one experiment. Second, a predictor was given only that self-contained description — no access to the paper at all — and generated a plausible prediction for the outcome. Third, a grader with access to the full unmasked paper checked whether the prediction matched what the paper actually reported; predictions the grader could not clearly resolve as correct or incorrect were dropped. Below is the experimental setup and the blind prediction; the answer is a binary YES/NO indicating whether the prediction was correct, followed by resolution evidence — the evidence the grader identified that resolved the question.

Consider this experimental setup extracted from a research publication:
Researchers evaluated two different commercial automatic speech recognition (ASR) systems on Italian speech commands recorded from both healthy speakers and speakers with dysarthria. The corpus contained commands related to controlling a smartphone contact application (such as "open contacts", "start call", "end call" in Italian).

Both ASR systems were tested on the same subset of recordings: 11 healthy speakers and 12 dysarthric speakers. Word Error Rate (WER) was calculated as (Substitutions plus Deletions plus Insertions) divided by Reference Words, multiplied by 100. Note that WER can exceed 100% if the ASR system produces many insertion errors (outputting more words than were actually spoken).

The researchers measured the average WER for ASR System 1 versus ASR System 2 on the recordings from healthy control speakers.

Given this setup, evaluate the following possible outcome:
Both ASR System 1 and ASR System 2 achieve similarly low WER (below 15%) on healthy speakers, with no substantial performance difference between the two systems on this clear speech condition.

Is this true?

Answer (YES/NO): NO